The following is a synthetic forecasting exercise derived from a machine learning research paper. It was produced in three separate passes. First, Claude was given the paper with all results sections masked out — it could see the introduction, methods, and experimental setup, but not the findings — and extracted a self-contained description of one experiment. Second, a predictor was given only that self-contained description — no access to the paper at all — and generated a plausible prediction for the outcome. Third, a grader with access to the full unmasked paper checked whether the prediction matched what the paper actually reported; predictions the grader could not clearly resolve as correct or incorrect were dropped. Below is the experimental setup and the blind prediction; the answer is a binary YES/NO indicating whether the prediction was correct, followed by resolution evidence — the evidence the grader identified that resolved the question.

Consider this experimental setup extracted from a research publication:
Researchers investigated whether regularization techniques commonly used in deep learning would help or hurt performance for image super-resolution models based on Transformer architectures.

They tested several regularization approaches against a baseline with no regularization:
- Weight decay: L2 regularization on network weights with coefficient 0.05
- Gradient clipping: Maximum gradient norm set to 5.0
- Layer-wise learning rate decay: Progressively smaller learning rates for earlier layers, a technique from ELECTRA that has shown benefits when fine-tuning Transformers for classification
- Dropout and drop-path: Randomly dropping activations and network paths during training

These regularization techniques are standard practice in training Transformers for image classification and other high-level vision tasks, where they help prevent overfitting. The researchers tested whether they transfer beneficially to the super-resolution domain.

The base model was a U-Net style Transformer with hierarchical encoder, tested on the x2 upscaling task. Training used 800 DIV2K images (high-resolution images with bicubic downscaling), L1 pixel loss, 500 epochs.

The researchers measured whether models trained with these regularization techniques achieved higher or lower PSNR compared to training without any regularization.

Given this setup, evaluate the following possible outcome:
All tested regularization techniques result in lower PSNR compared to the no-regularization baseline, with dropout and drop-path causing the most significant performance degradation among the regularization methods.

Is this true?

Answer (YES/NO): NO